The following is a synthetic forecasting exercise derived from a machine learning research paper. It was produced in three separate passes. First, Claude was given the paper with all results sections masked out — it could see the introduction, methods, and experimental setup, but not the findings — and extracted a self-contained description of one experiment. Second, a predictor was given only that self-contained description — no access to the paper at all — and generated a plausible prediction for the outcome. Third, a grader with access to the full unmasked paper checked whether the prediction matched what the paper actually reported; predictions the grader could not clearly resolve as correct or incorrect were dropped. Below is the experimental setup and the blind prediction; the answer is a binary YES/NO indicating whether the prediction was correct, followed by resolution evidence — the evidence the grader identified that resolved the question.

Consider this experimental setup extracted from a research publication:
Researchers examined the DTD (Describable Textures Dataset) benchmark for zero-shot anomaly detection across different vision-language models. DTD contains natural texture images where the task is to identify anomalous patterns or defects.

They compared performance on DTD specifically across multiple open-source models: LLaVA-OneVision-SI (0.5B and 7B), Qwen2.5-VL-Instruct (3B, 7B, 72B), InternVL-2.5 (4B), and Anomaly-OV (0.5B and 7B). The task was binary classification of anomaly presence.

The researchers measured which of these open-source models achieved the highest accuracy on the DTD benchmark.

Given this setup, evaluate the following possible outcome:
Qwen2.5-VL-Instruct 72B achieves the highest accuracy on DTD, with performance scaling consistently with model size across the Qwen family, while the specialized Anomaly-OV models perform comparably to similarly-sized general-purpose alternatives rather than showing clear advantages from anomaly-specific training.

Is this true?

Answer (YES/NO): NO